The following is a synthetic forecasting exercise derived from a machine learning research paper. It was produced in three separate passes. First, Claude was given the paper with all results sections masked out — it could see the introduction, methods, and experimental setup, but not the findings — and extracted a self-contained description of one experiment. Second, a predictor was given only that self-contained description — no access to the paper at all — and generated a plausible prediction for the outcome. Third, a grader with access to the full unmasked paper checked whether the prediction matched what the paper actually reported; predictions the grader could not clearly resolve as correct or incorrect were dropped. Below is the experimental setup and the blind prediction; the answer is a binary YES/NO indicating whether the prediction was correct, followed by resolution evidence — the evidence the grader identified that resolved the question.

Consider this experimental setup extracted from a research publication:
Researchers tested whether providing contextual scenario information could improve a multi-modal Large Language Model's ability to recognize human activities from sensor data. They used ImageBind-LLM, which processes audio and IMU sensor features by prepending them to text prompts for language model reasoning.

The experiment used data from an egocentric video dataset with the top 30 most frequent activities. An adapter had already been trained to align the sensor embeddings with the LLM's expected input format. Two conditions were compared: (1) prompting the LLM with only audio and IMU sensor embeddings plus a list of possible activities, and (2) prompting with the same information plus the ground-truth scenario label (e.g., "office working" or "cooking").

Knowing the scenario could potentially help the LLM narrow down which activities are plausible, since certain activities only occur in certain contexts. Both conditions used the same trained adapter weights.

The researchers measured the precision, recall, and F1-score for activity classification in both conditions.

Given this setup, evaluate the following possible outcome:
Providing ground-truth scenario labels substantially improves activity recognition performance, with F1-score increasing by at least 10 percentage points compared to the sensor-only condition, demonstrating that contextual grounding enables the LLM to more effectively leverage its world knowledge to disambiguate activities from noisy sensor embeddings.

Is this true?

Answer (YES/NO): NO